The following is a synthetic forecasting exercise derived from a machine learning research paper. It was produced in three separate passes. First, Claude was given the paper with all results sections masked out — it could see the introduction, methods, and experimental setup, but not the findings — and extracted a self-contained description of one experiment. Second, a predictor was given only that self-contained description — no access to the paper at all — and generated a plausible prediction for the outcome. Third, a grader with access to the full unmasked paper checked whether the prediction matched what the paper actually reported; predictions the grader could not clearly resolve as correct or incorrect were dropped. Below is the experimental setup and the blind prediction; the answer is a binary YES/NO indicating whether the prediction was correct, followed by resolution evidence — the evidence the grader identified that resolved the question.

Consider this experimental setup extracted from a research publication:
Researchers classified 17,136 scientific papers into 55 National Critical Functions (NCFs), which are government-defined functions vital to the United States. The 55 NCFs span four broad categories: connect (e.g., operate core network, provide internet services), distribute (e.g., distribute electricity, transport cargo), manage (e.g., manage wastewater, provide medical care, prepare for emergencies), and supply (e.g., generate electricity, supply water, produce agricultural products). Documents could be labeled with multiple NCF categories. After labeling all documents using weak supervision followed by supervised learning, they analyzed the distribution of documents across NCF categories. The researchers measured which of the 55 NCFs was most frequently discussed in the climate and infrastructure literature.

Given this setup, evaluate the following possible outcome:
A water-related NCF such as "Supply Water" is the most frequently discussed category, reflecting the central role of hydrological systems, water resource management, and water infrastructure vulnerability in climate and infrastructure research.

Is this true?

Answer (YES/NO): YES